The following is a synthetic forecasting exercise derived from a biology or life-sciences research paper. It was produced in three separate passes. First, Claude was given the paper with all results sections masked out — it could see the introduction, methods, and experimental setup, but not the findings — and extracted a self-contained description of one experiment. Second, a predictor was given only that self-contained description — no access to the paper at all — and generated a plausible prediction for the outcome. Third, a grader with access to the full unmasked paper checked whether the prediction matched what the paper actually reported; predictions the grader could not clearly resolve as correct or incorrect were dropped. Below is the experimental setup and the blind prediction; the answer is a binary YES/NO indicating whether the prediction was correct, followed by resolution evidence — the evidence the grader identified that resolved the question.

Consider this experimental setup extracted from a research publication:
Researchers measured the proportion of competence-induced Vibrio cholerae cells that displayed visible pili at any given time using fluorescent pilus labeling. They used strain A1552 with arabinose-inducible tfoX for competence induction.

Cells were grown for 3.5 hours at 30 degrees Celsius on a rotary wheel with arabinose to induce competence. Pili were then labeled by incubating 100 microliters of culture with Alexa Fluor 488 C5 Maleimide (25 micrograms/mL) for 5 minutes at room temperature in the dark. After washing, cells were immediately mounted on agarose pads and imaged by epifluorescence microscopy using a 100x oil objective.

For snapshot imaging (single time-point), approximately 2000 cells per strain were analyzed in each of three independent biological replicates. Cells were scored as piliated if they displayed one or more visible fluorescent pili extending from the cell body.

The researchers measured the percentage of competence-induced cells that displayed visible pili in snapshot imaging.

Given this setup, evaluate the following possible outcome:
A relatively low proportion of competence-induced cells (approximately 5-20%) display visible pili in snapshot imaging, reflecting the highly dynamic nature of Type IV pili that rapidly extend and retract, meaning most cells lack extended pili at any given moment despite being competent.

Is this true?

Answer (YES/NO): NO